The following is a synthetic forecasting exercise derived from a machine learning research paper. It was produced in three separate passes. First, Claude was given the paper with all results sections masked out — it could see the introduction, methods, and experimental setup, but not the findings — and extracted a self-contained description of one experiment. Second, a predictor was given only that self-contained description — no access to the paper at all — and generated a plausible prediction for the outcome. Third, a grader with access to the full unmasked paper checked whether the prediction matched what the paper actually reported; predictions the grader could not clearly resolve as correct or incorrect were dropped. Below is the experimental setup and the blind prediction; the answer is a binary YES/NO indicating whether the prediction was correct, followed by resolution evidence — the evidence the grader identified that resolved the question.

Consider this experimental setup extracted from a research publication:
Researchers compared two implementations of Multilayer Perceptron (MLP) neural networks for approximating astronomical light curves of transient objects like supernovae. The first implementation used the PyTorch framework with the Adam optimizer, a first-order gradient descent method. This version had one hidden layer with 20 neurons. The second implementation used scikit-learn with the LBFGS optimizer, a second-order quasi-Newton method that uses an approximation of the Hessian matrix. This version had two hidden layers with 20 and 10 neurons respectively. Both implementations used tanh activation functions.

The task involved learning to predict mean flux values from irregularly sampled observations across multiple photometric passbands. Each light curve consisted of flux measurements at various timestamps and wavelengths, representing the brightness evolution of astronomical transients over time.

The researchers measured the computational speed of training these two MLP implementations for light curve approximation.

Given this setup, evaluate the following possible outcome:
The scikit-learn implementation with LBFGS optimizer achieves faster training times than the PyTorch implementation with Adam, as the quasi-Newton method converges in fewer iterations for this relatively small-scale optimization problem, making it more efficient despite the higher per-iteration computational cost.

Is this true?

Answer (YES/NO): YES